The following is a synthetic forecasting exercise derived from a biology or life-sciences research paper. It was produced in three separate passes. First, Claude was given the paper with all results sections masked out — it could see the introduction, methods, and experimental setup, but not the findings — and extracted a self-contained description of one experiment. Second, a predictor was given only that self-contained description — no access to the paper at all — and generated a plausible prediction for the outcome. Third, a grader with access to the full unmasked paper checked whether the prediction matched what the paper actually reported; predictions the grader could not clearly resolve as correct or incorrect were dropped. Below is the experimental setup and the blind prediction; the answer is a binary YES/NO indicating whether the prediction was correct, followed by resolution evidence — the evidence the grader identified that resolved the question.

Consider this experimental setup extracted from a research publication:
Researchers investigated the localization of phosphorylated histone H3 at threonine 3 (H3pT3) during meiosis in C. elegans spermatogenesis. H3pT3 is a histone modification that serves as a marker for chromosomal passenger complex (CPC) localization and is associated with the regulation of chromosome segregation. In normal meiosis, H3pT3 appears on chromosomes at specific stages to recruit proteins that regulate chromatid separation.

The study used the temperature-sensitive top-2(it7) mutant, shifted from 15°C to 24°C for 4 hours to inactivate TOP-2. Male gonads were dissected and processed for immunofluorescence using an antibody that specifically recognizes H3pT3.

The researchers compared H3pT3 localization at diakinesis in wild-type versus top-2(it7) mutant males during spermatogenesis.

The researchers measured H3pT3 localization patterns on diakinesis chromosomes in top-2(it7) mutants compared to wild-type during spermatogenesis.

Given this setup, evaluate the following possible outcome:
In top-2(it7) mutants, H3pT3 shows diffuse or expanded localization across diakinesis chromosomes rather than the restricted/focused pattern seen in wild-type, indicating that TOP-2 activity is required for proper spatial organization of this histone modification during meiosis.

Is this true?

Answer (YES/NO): NO